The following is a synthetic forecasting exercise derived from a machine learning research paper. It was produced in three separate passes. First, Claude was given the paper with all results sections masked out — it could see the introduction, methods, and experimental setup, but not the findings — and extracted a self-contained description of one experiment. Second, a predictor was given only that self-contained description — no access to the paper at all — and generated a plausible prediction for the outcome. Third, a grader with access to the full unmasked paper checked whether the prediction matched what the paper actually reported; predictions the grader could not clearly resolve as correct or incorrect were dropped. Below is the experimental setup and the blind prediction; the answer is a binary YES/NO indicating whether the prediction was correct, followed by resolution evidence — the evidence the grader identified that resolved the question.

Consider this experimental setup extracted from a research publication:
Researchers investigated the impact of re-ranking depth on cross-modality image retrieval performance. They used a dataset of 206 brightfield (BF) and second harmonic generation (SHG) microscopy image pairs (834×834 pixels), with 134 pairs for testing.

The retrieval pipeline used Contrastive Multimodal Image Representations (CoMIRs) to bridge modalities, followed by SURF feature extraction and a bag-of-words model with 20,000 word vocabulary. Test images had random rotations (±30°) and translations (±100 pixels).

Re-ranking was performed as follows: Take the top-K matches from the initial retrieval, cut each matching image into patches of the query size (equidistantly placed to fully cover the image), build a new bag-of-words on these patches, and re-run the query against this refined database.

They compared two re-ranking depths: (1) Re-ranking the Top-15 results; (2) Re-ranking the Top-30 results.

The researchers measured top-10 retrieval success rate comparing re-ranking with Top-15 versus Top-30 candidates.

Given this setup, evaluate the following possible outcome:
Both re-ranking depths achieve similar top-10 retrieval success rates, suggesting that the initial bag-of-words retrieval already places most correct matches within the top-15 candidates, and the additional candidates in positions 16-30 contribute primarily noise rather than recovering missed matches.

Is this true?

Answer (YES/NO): NO